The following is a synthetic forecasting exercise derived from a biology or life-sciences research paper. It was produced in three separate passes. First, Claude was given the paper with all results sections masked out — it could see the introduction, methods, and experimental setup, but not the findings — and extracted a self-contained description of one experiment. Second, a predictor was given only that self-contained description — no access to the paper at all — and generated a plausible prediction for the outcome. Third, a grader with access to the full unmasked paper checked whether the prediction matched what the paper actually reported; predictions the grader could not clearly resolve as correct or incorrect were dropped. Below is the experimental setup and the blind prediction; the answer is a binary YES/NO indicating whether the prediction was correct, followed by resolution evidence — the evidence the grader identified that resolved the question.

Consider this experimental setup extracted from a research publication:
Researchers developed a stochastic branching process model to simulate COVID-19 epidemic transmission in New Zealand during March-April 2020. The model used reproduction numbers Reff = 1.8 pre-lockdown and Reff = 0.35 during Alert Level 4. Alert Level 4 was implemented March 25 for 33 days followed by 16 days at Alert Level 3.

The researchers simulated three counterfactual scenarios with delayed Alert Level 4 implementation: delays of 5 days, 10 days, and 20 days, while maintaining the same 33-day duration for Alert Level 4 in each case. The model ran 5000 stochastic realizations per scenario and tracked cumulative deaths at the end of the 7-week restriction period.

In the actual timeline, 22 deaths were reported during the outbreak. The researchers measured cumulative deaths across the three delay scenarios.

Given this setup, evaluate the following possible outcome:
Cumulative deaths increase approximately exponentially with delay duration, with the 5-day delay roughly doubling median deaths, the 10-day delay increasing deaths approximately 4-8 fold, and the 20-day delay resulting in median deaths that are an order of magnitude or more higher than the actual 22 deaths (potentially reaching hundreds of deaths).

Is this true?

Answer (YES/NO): YES